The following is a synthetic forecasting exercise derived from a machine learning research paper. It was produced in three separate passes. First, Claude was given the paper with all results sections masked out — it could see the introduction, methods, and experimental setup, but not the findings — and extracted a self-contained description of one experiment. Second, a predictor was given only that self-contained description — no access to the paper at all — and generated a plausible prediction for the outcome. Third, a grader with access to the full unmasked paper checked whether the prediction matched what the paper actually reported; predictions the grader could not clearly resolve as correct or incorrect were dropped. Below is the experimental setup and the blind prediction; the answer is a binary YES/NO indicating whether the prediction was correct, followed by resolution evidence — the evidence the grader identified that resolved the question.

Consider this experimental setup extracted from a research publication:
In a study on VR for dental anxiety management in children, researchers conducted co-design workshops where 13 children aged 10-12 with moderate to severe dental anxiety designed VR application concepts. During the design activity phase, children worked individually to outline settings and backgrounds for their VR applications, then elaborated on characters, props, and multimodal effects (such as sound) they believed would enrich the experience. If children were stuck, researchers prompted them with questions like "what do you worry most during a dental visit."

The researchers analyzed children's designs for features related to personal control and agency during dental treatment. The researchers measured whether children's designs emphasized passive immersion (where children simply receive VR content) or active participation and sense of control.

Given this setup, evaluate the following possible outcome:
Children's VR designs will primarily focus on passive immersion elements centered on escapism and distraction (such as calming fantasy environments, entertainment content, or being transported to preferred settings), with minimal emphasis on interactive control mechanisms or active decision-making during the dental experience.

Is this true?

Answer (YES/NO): NO